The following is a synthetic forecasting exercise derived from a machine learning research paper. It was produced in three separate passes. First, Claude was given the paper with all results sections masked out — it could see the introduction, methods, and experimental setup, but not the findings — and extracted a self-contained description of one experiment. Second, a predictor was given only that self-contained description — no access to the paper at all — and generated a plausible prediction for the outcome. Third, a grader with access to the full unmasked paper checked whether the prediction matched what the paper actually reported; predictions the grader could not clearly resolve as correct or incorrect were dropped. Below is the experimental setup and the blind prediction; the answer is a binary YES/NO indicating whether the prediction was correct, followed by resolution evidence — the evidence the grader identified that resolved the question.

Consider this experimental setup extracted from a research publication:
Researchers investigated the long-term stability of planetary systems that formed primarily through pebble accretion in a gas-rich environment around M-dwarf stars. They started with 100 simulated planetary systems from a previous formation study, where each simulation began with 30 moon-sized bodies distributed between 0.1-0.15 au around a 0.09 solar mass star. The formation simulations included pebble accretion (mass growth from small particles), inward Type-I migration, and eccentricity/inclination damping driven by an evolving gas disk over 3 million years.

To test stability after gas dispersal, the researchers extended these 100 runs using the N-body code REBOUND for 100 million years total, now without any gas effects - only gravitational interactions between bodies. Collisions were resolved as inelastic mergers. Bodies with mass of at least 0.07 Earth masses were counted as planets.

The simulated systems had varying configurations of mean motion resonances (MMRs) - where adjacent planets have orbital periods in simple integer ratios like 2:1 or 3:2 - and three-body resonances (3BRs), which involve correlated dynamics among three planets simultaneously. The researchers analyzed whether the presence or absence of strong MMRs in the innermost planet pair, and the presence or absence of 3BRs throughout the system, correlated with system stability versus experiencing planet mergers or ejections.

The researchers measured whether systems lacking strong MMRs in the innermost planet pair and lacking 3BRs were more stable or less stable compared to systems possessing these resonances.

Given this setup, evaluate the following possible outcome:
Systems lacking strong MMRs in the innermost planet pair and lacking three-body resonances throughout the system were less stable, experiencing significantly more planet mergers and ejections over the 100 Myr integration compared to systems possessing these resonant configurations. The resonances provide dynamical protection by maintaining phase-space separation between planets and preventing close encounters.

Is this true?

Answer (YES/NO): YES